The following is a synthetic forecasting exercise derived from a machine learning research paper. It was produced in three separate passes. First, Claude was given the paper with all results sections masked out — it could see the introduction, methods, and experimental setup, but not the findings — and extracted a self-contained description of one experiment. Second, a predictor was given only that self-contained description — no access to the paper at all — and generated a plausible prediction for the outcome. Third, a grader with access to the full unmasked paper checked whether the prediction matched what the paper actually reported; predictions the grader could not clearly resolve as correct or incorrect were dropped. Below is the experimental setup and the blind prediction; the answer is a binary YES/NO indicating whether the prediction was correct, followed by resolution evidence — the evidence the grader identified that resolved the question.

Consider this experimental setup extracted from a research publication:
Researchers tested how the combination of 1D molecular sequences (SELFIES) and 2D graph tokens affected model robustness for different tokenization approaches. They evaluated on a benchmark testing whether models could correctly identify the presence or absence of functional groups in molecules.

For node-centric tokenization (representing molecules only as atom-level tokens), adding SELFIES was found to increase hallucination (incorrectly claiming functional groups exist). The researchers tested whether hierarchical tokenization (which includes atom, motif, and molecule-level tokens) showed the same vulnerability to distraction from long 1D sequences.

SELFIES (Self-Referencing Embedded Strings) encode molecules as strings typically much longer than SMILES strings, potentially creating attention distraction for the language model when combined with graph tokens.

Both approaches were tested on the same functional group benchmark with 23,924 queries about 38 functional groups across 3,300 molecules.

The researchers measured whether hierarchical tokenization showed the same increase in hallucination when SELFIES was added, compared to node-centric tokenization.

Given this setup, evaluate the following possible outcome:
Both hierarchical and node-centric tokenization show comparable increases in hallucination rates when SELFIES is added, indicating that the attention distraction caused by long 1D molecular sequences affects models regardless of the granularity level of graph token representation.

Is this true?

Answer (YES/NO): NO